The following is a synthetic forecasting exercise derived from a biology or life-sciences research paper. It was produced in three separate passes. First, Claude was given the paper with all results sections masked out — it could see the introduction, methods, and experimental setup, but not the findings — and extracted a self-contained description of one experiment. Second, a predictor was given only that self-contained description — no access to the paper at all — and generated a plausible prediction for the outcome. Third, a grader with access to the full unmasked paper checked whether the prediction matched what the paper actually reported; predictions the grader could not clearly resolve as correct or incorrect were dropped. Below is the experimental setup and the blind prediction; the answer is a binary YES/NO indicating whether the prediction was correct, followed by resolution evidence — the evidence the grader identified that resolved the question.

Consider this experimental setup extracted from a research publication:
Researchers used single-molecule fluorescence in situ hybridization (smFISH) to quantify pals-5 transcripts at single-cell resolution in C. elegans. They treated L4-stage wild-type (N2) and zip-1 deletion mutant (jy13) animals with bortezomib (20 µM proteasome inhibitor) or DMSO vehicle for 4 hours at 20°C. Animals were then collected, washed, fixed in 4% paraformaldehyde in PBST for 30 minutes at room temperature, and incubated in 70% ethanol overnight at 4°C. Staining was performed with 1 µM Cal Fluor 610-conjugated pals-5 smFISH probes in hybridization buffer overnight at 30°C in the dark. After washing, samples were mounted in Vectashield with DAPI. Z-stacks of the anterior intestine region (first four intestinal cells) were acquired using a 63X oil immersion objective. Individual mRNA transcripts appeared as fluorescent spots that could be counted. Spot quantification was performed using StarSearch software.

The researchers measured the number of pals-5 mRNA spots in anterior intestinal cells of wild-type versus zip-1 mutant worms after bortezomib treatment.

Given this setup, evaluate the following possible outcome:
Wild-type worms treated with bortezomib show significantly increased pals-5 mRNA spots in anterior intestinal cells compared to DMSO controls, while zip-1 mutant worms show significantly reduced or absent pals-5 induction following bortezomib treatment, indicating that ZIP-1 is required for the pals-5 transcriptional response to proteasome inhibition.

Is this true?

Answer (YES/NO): YES